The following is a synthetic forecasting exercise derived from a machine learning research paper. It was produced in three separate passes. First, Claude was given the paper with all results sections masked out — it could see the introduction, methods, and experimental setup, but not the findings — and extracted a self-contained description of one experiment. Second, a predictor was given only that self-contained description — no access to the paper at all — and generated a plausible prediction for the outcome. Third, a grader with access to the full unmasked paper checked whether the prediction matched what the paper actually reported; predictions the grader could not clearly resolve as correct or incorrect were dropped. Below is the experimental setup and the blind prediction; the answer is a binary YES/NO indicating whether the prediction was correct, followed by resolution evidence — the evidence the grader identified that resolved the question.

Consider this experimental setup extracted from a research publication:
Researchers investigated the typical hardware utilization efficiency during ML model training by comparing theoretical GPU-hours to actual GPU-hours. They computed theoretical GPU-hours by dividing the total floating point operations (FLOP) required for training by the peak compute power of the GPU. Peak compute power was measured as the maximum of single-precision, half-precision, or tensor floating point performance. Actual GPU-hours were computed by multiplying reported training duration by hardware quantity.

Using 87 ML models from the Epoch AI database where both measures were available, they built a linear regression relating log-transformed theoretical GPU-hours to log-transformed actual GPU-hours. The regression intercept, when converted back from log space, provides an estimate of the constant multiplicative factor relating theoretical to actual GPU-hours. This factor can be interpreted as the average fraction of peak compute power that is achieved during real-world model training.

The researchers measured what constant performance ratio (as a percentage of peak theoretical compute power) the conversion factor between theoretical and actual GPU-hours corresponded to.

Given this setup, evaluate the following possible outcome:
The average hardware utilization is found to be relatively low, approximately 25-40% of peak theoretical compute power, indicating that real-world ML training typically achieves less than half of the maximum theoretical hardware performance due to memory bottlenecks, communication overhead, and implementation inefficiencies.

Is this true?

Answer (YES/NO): YES